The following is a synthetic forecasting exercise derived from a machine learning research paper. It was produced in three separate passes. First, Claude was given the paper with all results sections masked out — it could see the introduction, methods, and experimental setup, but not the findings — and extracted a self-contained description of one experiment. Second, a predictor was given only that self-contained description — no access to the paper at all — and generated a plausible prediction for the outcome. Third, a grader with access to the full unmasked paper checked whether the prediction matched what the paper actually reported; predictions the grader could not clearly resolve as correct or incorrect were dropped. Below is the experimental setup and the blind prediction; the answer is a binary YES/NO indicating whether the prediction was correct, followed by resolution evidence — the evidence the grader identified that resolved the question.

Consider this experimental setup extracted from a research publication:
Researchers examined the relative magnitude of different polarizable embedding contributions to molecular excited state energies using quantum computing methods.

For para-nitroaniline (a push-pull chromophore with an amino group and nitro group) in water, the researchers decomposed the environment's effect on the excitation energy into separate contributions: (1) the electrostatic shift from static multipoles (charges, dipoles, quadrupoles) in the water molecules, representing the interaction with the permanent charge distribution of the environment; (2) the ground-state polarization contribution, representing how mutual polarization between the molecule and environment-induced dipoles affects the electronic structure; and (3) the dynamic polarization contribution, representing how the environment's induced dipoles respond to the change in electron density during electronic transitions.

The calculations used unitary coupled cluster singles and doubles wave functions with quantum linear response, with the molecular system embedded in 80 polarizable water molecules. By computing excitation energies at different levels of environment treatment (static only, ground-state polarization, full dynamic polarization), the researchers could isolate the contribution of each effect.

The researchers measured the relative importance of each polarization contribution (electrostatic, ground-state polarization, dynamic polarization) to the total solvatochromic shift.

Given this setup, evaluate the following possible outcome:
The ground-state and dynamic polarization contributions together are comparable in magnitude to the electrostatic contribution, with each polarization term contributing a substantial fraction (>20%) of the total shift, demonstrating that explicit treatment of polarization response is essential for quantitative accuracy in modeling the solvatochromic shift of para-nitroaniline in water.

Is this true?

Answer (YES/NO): NO